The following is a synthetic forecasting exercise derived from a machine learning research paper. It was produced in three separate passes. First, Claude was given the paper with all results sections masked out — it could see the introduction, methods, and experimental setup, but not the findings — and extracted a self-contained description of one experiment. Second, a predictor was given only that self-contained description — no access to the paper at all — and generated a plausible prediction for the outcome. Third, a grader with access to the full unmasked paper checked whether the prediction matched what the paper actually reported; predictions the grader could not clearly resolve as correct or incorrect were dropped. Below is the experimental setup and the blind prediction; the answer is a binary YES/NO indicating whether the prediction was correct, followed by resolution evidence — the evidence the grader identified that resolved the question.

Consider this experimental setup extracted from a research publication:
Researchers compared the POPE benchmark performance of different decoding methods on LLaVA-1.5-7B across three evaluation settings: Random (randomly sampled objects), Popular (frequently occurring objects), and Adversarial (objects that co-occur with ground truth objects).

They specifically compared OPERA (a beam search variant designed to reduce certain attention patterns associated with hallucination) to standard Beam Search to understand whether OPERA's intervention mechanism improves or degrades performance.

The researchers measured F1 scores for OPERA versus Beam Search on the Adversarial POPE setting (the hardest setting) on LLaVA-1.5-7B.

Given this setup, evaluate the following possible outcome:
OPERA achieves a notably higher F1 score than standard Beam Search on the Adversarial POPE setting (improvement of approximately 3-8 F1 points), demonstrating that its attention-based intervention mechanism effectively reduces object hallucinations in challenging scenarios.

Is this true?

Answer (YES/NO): NO